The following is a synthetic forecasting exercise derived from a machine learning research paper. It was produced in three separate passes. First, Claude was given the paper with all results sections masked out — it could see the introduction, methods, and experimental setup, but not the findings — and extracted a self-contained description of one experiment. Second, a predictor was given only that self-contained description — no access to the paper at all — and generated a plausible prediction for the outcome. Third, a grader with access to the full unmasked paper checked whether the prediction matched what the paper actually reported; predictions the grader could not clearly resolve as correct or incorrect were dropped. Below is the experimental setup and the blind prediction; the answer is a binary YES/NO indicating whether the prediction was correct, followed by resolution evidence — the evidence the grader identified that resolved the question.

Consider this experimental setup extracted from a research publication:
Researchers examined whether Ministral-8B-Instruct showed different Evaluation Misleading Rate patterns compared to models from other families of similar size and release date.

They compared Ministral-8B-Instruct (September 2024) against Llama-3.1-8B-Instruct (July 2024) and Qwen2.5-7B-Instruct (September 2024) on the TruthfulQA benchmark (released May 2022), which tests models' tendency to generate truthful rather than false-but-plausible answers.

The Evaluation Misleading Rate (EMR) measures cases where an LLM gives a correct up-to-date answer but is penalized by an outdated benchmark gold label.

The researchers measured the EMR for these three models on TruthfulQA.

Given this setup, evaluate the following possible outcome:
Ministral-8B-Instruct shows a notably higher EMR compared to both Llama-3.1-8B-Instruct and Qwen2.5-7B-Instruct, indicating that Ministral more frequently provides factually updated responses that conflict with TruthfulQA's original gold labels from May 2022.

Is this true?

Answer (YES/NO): NO